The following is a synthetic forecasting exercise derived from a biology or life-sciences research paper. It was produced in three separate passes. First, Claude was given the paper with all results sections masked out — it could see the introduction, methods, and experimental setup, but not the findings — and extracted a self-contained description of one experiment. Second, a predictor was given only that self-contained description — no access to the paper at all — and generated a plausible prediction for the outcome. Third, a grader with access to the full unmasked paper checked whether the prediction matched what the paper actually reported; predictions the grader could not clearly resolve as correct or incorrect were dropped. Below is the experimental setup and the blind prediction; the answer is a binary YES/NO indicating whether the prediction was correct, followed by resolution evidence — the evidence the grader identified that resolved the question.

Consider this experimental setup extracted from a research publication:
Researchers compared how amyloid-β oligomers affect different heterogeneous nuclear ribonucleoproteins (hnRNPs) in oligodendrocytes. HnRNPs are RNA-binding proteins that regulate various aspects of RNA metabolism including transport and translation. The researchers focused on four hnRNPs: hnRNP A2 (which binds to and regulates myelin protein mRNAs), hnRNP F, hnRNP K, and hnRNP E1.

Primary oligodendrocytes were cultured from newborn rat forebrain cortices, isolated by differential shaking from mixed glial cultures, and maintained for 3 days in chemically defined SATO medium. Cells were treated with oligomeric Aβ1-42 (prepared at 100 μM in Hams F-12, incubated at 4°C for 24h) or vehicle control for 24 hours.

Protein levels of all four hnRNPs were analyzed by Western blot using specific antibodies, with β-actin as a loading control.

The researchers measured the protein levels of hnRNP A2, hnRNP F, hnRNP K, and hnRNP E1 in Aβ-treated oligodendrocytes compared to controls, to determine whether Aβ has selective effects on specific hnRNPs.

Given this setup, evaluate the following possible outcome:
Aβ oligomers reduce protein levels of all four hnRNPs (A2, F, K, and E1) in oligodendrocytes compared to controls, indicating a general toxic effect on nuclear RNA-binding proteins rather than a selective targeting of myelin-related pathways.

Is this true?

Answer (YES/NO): NO